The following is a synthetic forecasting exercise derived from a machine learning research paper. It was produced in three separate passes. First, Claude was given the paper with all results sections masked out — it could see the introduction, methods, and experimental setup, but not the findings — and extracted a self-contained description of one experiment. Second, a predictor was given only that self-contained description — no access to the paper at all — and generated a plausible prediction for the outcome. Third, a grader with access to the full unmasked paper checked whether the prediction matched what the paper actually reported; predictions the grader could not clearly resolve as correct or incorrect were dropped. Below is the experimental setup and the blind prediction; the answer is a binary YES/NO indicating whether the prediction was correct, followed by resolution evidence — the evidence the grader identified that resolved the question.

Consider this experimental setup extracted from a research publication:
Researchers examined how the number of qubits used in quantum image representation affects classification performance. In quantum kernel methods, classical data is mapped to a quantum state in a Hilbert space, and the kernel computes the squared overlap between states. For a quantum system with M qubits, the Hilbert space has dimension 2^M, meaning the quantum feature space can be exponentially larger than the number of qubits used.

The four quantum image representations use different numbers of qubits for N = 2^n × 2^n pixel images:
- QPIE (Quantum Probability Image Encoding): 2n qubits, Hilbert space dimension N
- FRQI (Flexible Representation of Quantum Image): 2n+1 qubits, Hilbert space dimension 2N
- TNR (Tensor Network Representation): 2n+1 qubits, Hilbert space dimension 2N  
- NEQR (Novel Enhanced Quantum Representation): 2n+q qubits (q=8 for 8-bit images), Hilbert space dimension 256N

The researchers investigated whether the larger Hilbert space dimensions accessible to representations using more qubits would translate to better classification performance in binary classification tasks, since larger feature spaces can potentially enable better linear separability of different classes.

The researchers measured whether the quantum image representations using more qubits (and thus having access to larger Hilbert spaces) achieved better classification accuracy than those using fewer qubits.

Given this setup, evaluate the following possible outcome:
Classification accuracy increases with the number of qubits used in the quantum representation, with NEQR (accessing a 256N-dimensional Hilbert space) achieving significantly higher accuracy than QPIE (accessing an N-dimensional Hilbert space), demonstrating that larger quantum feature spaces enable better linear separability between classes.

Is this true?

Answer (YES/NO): NO